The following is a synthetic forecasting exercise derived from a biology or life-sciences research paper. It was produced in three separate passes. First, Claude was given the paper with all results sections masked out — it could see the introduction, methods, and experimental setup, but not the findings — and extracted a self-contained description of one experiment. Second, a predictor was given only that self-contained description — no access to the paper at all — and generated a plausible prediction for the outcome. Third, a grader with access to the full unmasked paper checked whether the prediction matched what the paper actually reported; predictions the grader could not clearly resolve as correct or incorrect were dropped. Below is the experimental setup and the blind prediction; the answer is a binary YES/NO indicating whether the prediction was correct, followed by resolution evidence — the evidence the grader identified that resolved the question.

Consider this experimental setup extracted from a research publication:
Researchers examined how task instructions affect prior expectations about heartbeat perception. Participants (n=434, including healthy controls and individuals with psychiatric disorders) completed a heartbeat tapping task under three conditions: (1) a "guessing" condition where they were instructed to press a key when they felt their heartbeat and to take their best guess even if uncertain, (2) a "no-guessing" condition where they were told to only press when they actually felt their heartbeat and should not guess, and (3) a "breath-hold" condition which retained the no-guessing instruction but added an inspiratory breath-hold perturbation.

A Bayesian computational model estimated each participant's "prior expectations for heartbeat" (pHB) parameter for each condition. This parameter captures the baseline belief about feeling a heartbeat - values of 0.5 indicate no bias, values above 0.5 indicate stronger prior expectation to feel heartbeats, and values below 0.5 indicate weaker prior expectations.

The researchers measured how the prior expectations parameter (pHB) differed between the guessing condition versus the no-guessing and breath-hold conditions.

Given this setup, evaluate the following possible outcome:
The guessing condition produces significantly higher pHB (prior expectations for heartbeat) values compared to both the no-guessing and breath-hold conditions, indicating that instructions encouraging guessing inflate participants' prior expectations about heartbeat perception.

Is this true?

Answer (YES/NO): YES